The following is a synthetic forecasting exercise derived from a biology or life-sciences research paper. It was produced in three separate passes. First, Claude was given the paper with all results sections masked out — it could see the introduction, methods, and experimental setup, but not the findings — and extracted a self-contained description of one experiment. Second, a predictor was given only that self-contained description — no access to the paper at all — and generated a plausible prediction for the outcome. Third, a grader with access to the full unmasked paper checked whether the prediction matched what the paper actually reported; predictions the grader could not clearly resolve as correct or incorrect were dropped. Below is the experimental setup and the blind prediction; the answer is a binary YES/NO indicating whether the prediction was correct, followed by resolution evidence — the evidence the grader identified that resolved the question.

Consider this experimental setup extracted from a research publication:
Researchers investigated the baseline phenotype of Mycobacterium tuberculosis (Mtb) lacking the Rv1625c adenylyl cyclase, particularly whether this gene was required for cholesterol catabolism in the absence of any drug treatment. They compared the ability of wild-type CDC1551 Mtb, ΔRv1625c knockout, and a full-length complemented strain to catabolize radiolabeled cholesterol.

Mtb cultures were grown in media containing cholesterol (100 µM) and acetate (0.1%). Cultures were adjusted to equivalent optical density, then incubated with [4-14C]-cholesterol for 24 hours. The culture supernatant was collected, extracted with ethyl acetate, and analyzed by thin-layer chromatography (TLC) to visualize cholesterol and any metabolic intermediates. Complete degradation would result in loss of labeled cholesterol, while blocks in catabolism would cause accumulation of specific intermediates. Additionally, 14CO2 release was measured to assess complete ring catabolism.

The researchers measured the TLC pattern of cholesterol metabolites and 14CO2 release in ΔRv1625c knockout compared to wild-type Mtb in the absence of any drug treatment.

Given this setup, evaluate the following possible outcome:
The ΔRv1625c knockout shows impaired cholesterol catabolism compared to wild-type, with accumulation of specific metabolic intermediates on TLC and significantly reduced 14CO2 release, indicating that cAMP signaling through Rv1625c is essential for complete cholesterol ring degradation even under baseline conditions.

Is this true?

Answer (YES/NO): NO